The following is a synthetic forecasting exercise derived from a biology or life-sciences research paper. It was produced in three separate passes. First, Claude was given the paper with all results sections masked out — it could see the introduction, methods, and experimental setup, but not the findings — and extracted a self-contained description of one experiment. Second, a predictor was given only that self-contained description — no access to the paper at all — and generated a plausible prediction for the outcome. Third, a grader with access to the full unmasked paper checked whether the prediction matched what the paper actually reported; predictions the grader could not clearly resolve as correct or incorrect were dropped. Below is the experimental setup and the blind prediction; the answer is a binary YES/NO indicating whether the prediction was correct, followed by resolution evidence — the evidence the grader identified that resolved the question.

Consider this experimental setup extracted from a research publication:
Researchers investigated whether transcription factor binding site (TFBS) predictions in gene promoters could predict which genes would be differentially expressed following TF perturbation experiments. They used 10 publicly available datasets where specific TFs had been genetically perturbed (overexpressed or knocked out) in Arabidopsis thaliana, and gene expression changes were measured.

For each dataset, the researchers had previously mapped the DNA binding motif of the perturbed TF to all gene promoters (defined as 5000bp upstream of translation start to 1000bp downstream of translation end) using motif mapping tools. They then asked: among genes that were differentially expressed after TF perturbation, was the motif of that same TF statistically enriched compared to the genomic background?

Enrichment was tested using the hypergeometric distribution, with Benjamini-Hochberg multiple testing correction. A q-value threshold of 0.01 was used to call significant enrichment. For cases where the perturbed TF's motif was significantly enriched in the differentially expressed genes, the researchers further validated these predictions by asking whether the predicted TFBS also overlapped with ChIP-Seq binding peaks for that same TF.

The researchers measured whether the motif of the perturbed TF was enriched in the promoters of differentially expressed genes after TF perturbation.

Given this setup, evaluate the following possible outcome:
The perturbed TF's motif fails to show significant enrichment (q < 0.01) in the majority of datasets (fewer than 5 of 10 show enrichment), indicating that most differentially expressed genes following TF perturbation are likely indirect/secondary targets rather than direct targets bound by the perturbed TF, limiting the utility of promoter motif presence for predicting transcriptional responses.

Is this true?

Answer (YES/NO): NO